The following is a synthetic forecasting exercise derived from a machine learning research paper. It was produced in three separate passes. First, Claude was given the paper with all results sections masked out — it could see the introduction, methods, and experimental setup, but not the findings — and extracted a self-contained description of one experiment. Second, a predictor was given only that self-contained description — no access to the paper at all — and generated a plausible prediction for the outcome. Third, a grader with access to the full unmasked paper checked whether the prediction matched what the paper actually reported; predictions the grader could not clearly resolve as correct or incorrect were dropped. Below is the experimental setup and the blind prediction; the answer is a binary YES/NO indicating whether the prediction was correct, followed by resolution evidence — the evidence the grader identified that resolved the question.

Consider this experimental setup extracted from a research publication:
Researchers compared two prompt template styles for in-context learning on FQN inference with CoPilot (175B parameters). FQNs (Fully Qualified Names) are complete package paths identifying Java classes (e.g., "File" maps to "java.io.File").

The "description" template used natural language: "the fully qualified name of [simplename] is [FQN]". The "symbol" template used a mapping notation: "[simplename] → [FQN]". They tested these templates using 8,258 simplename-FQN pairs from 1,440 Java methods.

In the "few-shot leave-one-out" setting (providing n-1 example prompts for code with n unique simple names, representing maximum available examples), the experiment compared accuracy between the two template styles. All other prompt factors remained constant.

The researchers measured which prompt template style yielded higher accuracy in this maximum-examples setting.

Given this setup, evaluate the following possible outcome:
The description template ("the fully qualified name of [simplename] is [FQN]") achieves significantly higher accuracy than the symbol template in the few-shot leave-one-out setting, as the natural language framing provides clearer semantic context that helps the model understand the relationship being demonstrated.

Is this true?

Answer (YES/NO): NO